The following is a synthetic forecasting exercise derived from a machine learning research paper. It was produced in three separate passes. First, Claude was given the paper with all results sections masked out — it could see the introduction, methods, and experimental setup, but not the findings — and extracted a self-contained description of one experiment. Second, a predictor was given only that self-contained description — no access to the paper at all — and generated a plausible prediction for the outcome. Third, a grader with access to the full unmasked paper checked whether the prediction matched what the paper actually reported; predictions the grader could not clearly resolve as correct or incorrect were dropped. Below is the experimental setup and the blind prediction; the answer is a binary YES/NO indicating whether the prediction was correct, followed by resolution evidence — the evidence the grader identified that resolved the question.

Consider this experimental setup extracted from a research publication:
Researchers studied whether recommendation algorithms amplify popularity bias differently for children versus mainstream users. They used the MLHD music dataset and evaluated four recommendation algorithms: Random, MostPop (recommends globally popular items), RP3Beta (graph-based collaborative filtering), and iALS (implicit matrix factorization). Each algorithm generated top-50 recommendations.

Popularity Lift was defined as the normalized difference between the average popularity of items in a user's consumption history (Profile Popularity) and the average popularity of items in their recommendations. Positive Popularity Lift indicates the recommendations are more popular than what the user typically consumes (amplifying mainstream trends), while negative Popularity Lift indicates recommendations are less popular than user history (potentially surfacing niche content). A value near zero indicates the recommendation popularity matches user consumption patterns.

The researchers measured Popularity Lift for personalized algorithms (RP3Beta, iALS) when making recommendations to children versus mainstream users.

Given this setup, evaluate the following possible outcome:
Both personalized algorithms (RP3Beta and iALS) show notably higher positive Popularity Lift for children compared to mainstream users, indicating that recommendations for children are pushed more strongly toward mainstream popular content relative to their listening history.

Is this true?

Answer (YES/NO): NO